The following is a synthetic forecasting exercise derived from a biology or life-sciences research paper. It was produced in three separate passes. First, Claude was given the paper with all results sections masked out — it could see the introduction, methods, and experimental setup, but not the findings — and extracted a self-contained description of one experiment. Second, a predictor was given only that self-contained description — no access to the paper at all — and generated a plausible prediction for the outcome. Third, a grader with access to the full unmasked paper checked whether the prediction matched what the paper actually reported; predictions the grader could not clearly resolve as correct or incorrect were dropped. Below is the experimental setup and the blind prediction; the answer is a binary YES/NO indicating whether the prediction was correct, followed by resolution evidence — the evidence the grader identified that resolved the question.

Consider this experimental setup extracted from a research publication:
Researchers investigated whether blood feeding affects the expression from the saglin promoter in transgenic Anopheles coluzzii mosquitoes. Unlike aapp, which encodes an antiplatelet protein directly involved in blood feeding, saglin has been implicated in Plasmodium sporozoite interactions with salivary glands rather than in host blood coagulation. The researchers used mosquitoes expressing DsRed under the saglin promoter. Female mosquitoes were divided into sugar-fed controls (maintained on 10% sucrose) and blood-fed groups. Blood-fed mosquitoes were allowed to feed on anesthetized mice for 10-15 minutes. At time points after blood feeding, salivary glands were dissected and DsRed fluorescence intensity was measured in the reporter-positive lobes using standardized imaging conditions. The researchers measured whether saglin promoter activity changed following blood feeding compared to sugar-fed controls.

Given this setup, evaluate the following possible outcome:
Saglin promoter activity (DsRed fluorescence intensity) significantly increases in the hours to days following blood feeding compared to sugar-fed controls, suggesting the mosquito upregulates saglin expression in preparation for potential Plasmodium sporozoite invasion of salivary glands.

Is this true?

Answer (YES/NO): NO